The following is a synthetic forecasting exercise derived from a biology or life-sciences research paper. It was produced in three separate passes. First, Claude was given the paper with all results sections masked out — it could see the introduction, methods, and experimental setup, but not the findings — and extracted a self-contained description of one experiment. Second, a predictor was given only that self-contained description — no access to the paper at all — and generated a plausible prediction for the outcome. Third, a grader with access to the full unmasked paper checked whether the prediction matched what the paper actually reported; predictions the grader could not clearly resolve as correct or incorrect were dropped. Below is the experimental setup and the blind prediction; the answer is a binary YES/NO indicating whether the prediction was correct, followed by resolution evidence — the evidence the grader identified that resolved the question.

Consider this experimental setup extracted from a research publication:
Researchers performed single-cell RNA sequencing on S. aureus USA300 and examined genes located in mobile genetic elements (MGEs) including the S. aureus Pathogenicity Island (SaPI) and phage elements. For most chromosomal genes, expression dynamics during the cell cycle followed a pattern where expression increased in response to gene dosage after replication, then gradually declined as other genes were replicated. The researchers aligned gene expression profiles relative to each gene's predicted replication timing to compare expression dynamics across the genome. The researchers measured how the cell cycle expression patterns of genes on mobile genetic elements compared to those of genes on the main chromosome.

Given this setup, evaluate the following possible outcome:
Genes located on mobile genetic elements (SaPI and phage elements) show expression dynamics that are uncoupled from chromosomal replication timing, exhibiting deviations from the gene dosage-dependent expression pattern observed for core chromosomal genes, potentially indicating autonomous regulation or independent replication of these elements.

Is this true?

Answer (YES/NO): YES